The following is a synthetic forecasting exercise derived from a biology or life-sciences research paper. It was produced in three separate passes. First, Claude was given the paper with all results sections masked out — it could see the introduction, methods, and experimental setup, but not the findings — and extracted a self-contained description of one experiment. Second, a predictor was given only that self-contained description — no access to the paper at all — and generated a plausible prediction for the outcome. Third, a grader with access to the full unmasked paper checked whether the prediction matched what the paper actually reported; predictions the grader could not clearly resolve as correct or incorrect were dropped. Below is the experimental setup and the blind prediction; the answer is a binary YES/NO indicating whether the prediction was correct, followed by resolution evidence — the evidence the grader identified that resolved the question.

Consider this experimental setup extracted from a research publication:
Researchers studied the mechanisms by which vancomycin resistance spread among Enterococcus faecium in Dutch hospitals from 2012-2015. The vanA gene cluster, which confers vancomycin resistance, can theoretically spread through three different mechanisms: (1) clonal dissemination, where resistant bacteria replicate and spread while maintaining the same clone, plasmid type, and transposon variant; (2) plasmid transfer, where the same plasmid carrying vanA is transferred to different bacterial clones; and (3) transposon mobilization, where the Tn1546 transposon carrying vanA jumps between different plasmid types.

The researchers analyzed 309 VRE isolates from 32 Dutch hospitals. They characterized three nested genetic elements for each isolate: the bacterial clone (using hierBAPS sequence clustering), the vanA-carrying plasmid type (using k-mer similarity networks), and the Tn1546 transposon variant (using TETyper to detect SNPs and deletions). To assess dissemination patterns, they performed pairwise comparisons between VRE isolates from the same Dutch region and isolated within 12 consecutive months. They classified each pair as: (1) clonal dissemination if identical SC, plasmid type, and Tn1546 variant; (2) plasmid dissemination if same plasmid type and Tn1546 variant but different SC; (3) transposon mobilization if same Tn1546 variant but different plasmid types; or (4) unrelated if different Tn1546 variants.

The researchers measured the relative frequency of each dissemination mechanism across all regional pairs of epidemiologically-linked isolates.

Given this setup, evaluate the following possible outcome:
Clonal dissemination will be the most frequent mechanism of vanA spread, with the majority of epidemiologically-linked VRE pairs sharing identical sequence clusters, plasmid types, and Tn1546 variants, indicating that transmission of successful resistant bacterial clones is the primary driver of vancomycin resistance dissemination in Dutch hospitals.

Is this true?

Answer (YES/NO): NO